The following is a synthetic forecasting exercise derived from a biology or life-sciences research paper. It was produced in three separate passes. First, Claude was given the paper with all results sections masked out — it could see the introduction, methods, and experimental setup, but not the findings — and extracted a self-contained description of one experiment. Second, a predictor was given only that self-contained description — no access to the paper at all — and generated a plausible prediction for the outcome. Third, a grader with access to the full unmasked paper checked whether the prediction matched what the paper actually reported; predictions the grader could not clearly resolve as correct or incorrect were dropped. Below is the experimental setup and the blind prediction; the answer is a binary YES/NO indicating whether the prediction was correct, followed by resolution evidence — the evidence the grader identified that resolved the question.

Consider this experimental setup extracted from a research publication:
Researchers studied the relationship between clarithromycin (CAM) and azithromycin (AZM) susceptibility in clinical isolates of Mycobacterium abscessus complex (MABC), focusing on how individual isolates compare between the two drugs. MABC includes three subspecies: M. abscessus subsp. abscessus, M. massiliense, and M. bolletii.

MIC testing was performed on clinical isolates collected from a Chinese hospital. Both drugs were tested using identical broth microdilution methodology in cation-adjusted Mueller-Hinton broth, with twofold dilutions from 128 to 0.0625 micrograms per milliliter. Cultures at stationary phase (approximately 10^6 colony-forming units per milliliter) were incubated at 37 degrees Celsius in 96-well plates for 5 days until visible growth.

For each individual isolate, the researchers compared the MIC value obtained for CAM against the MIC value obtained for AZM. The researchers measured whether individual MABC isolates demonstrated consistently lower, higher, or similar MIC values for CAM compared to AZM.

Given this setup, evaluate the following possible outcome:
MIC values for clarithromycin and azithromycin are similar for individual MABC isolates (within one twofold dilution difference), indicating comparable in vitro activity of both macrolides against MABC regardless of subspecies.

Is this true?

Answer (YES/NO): NO